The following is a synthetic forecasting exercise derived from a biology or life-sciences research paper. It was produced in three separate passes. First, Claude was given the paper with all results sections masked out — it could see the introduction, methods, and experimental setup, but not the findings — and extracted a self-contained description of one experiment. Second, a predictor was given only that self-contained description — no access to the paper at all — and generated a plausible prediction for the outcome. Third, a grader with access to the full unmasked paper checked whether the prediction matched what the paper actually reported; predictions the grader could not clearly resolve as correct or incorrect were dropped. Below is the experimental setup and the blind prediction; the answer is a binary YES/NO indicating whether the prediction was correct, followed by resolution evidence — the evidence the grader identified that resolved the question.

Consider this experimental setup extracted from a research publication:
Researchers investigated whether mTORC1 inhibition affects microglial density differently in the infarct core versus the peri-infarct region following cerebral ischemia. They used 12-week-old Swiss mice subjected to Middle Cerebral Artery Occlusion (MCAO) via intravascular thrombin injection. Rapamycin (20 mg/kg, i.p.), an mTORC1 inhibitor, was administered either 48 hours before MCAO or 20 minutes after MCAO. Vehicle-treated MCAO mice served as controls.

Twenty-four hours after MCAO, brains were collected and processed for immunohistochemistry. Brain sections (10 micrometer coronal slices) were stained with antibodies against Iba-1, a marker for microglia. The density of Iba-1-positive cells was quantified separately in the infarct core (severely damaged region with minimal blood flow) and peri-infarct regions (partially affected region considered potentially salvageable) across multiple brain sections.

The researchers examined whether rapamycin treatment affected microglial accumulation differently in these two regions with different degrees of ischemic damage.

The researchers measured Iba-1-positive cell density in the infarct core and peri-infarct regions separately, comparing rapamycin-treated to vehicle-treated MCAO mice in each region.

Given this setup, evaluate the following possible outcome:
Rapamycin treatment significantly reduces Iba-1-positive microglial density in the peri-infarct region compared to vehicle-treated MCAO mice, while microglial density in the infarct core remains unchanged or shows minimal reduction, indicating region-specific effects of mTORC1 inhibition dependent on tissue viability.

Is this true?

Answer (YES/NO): NO